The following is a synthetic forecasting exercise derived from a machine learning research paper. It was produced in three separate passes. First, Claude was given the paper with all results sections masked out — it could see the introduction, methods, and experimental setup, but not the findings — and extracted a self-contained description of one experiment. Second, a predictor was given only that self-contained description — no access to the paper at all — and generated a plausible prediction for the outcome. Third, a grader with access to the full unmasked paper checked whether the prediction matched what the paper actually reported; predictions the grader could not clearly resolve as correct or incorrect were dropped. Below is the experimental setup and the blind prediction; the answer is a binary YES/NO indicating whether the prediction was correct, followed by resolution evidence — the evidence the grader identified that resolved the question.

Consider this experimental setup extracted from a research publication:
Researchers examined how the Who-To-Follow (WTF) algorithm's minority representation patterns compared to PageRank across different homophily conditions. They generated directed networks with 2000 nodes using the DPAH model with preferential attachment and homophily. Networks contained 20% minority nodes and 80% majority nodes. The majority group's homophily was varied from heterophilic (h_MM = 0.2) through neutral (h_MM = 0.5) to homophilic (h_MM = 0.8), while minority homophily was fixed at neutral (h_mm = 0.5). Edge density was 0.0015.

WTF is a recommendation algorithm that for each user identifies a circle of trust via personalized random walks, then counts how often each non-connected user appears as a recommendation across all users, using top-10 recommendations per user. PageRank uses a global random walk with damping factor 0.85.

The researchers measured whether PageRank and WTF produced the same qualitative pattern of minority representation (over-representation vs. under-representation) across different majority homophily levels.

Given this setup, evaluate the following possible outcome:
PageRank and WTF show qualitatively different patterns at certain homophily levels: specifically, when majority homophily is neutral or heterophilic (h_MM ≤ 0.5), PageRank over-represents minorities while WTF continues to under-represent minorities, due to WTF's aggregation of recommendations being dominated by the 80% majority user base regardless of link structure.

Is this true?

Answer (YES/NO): NO